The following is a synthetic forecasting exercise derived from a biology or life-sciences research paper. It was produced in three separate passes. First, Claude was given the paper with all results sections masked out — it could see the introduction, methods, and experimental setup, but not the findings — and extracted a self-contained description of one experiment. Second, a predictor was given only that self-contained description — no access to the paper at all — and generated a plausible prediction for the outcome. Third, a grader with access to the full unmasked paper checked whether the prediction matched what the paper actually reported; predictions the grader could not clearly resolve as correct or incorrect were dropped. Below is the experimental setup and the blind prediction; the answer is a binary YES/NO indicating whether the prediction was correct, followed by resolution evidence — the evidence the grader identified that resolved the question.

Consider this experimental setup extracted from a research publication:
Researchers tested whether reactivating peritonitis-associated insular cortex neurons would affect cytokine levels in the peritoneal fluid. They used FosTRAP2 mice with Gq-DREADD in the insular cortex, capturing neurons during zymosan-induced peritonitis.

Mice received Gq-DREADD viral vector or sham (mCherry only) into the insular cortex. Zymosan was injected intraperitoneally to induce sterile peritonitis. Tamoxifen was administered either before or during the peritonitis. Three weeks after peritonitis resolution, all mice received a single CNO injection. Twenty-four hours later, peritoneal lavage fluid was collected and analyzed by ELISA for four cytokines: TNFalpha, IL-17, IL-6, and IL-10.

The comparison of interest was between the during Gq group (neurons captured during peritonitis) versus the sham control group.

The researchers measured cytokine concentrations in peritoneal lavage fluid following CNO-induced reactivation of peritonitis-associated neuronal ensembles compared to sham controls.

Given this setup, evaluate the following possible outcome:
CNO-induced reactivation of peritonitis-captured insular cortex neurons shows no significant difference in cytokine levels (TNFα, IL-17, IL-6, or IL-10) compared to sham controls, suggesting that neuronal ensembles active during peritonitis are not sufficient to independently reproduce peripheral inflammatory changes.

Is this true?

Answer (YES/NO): NO